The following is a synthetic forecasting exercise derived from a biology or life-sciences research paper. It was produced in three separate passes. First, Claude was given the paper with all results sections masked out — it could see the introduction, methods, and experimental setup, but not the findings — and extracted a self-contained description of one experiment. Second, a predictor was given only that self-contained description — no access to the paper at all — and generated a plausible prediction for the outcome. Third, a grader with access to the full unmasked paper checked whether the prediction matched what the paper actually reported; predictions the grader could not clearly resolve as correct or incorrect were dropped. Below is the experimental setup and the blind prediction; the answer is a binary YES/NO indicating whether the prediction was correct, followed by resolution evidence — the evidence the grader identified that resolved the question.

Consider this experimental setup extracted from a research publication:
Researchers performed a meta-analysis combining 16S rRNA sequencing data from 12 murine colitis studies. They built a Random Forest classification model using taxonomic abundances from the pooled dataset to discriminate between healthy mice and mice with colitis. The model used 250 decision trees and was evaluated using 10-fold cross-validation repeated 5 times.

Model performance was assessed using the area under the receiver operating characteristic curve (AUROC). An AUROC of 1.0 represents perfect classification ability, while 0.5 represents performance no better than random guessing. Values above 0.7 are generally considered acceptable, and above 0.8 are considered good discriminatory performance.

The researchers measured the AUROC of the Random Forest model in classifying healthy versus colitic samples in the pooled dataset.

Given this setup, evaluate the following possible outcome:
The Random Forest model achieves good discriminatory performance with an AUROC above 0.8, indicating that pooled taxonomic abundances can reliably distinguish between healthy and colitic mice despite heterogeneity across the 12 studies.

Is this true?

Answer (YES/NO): YES